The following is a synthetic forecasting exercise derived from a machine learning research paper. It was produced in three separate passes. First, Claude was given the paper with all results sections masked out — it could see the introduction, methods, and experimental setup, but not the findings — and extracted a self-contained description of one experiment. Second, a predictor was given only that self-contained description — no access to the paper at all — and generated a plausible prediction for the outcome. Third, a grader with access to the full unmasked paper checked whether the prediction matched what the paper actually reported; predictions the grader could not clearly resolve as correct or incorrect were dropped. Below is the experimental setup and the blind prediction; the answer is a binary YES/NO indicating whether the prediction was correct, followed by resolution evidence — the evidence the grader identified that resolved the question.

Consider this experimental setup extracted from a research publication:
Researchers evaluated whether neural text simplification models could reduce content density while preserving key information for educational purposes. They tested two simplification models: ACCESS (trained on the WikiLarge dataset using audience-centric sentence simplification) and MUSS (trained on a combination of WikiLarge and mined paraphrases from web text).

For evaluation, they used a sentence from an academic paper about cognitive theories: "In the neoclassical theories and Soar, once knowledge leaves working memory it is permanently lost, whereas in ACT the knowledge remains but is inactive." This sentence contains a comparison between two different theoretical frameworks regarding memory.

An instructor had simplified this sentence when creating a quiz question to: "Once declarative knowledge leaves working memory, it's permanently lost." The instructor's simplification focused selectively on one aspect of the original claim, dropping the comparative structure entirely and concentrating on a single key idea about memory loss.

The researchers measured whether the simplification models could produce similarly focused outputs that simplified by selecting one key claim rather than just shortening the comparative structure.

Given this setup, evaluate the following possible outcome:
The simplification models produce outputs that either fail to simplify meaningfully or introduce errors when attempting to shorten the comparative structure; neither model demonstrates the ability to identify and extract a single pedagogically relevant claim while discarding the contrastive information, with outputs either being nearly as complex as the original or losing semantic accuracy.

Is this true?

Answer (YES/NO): YES